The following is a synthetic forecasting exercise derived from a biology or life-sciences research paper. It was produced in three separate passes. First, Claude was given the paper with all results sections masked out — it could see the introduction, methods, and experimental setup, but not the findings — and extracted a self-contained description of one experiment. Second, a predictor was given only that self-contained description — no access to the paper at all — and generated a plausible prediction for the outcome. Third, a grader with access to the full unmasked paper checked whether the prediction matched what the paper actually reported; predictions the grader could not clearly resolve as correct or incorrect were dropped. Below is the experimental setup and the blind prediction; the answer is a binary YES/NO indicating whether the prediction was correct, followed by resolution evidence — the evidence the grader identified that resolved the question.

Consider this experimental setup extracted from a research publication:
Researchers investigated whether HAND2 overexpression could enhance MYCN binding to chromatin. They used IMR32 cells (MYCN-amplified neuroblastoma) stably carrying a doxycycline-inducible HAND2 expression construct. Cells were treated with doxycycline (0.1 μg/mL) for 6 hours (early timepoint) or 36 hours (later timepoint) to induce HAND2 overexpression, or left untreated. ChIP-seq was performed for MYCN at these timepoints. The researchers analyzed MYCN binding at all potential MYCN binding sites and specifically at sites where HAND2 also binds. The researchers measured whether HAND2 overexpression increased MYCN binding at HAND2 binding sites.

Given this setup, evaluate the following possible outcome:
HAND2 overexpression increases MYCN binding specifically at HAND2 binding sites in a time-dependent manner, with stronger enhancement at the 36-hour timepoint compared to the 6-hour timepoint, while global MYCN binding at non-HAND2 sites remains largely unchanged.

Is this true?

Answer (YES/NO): NO